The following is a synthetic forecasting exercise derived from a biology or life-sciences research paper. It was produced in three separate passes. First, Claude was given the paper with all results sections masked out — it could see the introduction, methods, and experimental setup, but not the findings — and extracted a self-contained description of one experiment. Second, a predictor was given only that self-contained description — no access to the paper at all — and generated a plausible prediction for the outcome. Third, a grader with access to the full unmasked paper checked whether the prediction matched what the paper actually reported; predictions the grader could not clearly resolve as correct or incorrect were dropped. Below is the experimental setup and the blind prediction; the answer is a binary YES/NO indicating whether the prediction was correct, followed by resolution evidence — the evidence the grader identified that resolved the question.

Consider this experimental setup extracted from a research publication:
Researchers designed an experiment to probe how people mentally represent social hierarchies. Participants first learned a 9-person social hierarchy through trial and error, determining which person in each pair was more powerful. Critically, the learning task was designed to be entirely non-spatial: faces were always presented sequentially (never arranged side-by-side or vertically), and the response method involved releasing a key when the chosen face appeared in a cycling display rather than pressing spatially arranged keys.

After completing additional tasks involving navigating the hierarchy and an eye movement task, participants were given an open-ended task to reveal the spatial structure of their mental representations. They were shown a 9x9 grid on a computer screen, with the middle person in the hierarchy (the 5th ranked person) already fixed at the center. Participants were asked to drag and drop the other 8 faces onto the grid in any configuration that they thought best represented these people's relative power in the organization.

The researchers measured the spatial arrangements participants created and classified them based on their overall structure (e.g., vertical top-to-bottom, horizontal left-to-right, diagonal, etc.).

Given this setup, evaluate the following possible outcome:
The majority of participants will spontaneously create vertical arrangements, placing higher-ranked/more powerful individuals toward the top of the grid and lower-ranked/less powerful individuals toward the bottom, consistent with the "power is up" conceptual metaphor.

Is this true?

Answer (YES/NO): YES